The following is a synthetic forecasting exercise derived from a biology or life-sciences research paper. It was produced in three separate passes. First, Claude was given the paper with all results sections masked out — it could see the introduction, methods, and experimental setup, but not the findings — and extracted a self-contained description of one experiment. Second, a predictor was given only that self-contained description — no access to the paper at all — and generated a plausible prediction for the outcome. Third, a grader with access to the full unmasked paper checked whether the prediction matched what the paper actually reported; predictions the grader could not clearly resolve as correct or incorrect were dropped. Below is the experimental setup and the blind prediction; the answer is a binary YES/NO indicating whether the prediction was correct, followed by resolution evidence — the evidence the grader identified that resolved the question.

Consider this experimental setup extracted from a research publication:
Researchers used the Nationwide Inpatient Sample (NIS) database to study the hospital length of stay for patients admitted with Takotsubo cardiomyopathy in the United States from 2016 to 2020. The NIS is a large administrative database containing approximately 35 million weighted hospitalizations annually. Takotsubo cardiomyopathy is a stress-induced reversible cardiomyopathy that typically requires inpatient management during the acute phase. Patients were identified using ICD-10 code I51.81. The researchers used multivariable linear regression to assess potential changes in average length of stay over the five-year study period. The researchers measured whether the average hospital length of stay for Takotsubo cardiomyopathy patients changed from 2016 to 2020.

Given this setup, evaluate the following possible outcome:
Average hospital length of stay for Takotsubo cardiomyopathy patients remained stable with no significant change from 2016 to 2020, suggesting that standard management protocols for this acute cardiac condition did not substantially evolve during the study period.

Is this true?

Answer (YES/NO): YES